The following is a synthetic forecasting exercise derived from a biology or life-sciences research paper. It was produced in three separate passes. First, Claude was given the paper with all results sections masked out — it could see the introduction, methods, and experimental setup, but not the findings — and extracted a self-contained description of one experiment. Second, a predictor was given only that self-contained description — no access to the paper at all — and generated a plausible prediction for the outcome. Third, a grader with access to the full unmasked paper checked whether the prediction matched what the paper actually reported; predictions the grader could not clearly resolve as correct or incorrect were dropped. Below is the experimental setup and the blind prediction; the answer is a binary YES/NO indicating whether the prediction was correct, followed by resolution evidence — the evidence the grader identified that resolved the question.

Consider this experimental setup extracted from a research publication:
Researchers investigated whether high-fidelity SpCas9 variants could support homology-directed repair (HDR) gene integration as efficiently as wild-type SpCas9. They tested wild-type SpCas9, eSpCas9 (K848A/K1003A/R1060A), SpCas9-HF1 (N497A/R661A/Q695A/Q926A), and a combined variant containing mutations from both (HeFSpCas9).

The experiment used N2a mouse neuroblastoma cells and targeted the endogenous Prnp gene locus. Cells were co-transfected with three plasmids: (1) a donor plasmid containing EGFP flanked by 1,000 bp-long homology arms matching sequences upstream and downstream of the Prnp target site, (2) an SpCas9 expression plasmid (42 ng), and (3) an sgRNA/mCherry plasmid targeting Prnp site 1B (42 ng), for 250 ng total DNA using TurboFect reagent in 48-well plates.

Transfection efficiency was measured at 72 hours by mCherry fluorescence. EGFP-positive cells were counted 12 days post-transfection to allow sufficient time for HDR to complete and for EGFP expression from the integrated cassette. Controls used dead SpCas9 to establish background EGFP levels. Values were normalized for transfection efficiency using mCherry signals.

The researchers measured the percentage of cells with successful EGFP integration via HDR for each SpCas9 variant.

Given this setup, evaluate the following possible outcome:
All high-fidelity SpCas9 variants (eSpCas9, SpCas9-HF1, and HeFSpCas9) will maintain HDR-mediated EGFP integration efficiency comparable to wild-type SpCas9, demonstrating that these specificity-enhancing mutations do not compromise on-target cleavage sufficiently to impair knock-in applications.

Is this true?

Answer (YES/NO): NO